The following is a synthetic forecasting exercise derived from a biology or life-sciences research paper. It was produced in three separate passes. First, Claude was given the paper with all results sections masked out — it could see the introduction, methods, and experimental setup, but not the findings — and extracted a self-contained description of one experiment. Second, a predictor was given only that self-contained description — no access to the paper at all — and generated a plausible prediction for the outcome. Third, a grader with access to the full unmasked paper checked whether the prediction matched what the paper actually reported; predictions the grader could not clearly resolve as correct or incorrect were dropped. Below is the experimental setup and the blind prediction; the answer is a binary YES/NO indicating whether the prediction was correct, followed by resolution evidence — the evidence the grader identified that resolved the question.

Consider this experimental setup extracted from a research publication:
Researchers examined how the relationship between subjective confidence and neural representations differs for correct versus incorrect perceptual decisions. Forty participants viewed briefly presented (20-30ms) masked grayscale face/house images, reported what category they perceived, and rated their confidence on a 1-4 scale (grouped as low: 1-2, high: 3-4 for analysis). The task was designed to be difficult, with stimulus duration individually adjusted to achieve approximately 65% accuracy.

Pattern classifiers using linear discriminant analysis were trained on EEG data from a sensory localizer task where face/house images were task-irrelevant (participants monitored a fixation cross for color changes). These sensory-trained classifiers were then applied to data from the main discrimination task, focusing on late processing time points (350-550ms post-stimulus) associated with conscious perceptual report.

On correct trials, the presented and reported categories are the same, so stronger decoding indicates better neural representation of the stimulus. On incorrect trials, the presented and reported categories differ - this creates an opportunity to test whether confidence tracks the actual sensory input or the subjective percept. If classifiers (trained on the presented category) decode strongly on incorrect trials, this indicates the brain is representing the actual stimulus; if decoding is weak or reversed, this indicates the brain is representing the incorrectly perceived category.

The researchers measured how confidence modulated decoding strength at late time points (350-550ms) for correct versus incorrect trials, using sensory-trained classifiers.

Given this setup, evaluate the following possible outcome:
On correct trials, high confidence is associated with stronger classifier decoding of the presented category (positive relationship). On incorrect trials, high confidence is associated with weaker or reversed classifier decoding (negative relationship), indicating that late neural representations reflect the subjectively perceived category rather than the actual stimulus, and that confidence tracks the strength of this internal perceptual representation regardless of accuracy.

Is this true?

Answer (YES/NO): NO